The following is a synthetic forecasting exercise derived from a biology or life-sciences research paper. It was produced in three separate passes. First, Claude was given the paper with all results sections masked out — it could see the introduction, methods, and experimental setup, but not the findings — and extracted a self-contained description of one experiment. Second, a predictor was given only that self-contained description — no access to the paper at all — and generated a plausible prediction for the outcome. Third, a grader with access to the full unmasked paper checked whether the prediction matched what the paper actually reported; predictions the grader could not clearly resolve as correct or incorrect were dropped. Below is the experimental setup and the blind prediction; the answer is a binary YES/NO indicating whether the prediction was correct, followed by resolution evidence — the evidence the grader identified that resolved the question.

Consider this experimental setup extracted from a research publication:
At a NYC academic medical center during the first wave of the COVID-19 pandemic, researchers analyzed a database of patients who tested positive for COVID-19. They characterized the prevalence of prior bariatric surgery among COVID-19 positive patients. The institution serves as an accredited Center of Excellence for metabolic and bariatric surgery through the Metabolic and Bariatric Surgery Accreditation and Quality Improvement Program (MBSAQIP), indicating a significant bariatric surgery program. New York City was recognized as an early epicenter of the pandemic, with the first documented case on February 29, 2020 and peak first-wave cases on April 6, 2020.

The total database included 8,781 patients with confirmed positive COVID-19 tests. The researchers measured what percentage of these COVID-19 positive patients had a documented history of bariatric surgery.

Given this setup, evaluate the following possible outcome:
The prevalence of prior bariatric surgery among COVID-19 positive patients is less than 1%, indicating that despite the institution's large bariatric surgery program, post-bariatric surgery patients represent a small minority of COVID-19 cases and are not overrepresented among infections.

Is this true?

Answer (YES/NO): NO